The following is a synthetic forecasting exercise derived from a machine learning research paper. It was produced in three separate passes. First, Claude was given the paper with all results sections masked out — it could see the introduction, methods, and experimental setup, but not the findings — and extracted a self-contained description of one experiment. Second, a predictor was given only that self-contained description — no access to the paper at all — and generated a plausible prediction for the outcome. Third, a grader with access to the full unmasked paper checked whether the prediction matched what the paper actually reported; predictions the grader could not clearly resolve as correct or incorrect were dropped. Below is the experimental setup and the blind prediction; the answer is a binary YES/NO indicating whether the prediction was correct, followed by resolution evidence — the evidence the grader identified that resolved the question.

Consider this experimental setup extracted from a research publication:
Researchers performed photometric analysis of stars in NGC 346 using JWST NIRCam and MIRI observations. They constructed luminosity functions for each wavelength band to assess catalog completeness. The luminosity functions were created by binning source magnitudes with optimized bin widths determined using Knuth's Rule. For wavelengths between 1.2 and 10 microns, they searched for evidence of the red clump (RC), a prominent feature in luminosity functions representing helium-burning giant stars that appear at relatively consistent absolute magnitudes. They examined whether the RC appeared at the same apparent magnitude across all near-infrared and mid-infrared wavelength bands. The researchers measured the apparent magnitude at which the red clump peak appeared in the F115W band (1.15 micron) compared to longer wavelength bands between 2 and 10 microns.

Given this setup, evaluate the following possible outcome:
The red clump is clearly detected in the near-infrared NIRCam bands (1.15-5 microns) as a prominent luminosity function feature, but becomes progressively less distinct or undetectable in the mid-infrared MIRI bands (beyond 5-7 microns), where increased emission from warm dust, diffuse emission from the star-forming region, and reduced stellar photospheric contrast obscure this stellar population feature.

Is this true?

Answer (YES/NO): NO